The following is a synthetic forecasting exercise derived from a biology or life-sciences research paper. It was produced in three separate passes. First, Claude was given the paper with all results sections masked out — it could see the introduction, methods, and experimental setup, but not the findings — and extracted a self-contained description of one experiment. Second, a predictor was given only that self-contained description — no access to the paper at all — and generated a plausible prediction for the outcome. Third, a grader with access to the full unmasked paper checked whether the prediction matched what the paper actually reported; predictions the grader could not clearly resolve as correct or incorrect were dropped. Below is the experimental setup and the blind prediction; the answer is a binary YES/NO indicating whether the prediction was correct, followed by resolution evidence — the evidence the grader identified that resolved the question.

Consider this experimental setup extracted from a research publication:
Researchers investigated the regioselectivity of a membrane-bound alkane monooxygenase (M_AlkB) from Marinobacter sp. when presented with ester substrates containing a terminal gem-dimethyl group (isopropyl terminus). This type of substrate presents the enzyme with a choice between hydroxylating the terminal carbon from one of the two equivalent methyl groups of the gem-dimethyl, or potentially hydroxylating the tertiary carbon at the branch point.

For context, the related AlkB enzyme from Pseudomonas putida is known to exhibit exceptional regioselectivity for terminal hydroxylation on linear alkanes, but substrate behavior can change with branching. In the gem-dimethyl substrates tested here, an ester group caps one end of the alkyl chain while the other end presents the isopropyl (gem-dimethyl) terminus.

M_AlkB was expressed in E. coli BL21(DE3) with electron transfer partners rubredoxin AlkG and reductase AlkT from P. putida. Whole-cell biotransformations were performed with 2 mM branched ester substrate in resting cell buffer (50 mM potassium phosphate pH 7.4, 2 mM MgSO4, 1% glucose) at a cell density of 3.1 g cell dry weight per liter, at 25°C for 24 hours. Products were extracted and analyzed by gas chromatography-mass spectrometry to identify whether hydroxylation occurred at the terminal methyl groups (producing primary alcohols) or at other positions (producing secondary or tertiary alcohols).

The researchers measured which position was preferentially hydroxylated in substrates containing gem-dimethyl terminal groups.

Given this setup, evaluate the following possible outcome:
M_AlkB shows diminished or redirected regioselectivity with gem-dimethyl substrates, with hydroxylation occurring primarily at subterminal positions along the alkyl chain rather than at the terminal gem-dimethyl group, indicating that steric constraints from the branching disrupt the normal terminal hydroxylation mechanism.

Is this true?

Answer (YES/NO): NO